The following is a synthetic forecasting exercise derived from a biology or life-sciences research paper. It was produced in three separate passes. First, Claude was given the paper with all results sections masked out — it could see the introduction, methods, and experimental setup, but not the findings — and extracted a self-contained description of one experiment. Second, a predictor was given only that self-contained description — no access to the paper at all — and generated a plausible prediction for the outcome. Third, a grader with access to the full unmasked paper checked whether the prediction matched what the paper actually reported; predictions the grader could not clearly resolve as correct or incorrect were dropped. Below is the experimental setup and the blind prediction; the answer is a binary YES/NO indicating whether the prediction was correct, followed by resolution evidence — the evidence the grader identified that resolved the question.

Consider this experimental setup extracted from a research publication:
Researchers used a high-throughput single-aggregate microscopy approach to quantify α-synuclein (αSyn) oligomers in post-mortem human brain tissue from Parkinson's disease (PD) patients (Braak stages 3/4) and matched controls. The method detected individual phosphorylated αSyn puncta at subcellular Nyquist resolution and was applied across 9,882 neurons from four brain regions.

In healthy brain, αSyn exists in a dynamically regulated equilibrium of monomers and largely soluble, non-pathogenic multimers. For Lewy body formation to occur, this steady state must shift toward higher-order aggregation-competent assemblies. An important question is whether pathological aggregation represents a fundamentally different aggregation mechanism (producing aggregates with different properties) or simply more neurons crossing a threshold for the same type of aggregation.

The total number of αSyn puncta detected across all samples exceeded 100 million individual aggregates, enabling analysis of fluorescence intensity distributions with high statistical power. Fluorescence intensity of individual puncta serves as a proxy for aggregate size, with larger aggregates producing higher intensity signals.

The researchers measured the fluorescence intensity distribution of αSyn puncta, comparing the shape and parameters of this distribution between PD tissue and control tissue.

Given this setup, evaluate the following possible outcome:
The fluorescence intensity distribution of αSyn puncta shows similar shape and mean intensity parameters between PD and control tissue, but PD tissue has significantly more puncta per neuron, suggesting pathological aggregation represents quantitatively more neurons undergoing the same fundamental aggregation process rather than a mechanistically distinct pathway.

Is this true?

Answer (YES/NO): NO